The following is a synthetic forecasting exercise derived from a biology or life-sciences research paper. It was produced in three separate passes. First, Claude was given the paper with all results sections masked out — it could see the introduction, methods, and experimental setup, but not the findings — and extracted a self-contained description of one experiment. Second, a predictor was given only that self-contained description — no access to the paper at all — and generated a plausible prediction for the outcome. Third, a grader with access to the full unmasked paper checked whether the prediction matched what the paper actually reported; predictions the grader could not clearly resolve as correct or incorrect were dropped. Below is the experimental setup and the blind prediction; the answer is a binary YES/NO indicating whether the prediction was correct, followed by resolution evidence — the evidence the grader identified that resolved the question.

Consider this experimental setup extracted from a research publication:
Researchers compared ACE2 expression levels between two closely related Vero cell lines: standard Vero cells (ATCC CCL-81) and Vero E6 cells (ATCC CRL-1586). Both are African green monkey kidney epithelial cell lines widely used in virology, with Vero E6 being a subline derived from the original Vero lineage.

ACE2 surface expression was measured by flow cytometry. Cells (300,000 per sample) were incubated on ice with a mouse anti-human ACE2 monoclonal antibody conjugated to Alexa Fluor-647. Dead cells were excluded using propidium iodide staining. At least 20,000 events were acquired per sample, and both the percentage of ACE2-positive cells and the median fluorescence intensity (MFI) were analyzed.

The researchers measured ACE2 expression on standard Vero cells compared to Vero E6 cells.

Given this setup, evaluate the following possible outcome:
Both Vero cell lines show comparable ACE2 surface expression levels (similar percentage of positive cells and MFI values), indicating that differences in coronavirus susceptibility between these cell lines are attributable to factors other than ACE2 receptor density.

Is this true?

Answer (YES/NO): NO